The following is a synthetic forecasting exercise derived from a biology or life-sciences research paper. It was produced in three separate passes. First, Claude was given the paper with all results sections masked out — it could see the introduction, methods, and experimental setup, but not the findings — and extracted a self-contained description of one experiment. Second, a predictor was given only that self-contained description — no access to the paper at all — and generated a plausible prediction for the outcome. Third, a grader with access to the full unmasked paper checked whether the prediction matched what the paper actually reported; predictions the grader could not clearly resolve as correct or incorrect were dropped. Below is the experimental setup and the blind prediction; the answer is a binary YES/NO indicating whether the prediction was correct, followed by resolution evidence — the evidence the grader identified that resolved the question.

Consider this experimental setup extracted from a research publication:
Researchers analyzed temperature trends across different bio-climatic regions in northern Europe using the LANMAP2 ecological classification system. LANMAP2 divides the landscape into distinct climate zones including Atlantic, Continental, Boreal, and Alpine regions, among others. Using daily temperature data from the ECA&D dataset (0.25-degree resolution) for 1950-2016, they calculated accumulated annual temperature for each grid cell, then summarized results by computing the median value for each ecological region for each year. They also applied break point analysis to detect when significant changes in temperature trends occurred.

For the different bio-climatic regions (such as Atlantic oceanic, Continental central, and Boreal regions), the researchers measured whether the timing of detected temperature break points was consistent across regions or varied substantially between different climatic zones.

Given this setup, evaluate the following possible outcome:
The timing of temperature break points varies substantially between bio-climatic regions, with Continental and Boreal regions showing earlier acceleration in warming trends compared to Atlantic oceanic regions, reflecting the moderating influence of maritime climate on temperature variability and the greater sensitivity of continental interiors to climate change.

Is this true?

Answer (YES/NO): NO